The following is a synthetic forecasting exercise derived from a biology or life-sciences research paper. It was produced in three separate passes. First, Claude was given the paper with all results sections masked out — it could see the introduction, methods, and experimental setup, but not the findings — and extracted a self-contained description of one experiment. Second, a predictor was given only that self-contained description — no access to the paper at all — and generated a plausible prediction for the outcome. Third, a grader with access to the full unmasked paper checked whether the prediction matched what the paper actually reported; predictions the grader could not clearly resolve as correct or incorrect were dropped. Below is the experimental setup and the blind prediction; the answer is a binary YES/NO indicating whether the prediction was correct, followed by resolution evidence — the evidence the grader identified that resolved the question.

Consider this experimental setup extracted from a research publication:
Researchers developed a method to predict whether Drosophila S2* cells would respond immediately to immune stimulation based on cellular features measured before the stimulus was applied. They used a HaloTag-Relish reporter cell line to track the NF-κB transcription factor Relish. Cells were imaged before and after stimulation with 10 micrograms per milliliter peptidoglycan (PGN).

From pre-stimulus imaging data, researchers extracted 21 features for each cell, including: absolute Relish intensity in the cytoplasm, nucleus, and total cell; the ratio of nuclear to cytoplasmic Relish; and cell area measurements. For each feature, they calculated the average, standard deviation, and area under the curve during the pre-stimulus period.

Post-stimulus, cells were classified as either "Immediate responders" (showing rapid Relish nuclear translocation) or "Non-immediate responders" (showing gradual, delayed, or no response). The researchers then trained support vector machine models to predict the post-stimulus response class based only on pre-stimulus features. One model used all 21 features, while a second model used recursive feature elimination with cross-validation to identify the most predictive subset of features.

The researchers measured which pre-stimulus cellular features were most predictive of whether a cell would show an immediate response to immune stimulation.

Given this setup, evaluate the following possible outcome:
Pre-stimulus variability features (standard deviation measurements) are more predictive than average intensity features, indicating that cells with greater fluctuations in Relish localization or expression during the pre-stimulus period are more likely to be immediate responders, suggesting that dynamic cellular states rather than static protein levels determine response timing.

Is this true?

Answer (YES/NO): NO